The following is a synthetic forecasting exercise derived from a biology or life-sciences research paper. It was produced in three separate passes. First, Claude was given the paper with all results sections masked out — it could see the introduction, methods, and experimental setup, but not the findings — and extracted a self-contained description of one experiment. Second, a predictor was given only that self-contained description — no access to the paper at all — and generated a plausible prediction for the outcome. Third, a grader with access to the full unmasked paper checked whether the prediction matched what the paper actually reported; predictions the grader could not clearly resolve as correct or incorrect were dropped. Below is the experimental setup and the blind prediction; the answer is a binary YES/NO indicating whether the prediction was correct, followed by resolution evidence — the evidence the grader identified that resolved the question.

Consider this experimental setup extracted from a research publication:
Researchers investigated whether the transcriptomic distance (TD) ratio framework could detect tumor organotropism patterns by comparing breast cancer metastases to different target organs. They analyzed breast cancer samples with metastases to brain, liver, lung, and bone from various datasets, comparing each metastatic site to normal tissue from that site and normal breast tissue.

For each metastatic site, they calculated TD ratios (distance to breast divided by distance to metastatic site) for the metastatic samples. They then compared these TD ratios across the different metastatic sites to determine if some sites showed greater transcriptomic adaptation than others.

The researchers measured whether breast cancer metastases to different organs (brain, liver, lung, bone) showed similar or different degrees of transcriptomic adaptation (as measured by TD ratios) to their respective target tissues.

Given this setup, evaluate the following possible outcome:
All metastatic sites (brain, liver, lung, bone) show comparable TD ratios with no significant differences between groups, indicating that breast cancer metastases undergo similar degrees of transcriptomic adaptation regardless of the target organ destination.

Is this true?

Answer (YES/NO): NO